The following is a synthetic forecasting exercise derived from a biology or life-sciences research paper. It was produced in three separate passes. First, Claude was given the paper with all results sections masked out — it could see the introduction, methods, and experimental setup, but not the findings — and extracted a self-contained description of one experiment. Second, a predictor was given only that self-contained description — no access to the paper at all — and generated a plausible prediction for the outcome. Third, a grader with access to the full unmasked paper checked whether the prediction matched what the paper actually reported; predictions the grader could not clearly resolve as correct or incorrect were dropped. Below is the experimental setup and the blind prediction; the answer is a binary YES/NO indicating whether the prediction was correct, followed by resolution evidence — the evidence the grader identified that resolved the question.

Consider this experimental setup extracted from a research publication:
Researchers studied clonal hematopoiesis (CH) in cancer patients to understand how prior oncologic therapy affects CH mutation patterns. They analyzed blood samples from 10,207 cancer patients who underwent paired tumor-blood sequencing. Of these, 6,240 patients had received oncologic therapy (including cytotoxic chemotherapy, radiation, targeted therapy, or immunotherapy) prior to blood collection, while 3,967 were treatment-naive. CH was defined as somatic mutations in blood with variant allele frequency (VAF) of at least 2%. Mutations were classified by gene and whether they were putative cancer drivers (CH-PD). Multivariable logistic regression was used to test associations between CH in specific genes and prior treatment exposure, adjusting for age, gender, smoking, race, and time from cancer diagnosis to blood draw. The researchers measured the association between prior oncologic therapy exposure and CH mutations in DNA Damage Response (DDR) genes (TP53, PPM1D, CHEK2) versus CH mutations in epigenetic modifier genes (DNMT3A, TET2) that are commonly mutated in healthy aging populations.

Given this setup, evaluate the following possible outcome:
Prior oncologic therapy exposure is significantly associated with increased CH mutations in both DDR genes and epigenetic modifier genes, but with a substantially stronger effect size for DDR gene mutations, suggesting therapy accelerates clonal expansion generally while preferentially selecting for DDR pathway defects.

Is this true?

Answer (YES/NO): NO